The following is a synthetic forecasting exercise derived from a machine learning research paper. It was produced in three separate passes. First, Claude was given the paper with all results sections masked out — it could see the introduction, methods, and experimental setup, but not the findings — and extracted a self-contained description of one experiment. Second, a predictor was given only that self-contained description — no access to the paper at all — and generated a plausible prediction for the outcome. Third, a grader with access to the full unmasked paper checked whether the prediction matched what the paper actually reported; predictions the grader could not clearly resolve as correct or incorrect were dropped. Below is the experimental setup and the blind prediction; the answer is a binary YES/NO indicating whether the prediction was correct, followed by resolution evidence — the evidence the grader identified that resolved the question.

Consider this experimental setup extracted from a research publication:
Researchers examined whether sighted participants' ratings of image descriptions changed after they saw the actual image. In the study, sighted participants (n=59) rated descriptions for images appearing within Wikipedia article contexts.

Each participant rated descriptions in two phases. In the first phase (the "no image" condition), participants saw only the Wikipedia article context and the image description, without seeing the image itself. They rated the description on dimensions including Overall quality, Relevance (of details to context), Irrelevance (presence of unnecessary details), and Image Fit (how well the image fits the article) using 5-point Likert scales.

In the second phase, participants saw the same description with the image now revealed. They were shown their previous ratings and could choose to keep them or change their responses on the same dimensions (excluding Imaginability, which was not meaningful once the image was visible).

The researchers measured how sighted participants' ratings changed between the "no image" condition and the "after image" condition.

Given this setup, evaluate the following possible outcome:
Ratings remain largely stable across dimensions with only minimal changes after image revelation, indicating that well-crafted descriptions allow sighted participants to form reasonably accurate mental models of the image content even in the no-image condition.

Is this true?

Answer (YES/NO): YES